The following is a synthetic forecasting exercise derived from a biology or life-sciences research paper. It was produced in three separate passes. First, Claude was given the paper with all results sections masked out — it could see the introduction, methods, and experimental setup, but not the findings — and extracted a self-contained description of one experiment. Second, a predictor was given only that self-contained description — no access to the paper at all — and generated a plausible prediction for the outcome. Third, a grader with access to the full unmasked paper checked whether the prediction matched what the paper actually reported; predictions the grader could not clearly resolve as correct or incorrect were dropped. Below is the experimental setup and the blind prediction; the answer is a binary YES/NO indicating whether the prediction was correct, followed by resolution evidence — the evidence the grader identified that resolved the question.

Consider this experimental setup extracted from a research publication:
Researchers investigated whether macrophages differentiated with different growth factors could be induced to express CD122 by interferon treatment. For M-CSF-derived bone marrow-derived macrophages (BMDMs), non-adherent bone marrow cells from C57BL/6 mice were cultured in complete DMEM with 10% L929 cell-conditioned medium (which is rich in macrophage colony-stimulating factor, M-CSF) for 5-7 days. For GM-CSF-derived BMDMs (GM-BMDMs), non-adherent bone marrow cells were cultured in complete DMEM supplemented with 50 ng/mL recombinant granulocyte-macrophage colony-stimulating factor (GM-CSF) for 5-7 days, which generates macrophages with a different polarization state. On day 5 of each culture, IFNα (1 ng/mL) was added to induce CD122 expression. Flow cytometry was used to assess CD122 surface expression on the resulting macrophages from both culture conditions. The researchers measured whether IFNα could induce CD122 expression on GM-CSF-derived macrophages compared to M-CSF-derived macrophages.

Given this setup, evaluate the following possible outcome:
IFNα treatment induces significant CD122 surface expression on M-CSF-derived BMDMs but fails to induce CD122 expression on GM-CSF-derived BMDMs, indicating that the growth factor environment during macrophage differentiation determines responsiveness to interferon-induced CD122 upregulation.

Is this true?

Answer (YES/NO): YES